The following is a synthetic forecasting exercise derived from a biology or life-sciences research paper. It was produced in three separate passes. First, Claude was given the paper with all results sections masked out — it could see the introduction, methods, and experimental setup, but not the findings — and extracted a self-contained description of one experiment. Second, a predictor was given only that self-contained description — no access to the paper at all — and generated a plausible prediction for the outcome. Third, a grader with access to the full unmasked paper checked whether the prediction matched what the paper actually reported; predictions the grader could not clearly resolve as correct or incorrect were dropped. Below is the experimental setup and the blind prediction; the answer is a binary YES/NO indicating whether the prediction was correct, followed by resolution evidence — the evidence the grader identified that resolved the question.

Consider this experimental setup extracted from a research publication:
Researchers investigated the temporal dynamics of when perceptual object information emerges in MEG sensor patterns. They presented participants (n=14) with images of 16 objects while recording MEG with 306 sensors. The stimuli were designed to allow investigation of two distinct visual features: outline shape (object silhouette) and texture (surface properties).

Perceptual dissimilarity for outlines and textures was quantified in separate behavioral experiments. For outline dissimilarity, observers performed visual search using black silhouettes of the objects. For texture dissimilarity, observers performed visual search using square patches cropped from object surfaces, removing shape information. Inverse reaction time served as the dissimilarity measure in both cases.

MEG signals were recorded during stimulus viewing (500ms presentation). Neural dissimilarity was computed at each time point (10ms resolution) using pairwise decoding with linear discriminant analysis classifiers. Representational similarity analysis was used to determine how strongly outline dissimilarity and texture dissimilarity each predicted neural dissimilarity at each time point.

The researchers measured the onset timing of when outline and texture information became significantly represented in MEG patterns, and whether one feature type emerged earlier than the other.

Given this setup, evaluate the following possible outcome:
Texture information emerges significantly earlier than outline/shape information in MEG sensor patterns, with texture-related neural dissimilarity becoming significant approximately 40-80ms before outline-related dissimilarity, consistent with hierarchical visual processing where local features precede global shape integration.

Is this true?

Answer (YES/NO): NO